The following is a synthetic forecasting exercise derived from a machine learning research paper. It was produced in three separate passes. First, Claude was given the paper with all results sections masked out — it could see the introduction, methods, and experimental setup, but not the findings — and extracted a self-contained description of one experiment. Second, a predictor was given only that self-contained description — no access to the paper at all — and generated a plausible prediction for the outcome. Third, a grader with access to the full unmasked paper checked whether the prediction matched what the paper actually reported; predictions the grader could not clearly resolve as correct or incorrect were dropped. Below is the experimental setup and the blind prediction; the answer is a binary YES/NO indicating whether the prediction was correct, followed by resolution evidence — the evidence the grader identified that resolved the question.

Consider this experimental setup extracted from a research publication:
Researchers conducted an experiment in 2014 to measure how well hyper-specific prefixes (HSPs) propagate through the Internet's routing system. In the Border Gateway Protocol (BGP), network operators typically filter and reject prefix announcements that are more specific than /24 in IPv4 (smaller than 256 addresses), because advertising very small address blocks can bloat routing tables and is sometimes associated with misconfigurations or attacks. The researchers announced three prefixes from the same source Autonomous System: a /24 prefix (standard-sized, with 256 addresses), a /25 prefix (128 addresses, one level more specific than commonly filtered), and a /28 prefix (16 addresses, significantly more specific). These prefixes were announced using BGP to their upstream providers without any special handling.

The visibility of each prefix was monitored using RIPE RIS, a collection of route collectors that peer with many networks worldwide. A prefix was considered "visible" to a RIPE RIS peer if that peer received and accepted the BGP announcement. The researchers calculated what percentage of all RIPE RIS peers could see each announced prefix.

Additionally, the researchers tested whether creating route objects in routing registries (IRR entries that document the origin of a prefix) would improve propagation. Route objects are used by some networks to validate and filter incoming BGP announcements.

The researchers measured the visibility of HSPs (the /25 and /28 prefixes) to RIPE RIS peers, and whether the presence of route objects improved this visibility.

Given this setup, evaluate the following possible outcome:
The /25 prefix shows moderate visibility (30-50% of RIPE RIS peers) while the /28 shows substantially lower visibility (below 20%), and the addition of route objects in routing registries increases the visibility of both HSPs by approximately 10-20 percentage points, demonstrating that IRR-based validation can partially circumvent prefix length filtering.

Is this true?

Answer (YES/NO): NO